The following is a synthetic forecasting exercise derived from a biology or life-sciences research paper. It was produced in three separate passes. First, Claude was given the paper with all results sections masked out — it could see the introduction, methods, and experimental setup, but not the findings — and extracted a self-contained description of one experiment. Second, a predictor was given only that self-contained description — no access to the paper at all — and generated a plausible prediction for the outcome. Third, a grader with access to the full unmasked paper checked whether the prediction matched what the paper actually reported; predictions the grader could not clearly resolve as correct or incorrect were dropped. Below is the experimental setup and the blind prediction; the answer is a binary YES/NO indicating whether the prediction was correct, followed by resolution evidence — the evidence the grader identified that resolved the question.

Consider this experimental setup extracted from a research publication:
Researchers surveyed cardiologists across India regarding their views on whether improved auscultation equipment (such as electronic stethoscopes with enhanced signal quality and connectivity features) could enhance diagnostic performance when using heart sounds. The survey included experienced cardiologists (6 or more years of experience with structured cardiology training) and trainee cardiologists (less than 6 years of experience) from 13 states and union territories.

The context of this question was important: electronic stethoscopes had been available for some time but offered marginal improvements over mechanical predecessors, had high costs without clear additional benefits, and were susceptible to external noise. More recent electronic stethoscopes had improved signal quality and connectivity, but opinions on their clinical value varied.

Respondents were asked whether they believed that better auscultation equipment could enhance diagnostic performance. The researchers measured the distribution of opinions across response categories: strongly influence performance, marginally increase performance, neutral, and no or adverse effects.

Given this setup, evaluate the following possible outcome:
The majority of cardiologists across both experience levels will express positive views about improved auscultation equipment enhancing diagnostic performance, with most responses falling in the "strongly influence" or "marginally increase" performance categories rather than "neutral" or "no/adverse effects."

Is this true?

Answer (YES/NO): NO